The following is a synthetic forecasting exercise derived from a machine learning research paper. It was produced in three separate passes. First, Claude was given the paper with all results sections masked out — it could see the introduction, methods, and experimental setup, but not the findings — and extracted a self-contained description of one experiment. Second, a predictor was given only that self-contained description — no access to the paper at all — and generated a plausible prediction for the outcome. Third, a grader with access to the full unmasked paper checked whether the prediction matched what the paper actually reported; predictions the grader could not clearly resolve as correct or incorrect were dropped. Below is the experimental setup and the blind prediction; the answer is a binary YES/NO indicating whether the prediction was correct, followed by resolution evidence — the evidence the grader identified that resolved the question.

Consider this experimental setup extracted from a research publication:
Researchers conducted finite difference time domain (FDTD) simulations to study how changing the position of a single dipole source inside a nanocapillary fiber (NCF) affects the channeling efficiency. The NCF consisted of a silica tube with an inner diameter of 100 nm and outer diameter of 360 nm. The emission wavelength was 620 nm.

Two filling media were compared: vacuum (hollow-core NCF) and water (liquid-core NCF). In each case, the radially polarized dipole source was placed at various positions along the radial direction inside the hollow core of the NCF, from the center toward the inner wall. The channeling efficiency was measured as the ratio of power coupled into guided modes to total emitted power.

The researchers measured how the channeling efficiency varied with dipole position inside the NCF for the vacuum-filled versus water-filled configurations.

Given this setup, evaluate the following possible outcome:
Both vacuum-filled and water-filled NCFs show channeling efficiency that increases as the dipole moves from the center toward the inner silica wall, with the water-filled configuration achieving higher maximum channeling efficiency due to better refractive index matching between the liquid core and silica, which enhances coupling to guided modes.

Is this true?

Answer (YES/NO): NO